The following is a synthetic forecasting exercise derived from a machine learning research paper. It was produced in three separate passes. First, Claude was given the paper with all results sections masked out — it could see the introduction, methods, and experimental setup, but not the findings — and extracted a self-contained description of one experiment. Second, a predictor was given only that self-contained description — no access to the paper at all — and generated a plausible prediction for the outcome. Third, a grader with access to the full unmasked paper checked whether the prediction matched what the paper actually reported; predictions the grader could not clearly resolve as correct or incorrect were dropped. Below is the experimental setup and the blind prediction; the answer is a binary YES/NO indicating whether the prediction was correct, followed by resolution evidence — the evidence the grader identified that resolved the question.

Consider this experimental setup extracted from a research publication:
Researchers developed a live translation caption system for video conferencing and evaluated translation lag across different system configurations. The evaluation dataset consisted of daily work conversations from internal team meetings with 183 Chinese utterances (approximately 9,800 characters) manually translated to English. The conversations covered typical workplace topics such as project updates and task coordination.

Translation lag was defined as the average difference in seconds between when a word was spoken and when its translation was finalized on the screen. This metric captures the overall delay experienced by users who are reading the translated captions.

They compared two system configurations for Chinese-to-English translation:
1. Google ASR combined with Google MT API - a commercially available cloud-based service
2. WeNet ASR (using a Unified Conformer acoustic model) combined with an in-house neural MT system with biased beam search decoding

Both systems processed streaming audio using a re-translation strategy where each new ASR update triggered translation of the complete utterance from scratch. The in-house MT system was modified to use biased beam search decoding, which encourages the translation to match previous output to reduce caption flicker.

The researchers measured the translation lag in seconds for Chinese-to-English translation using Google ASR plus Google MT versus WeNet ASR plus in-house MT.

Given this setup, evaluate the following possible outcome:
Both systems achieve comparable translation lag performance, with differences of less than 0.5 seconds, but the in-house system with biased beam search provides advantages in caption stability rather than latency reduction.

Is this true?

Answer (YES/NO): YES